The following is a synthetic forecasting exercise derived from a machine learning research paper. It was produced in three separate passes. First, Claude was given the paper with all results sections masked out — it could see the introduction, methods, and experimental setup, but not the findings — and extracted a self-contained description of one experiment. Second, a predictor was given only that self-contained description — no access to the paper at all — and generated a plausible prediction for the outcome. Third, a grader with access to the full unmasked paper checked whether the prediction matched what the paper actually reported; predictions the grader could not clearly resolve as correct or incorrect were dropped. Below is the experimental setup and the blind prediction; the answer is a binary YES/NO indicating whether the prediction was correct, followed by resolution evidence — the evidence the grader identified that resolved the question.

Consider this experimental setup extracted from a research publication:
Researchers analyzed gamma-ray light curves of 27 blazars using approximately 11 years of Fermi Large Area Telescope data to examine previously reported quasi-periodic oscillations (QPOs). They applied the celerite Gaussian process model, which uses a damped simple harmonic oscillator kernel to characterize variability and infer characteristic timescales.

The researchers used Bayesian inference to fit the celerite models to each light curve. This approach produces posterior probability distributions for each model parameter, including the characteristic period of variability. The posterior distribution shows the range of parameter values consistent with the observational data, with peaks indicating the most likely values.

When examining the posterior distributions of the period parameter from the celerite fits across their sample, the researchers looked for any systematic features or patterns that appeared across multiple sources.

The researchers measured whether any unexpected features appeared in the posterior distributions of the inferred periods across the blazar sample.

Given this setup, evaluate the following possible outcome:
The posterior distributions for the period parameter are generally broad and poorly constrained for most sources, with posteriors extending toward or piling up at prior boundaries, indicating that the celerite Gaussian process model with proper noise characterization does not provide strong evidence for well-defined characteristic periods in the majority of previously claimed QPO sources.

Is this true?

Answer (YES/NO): NO